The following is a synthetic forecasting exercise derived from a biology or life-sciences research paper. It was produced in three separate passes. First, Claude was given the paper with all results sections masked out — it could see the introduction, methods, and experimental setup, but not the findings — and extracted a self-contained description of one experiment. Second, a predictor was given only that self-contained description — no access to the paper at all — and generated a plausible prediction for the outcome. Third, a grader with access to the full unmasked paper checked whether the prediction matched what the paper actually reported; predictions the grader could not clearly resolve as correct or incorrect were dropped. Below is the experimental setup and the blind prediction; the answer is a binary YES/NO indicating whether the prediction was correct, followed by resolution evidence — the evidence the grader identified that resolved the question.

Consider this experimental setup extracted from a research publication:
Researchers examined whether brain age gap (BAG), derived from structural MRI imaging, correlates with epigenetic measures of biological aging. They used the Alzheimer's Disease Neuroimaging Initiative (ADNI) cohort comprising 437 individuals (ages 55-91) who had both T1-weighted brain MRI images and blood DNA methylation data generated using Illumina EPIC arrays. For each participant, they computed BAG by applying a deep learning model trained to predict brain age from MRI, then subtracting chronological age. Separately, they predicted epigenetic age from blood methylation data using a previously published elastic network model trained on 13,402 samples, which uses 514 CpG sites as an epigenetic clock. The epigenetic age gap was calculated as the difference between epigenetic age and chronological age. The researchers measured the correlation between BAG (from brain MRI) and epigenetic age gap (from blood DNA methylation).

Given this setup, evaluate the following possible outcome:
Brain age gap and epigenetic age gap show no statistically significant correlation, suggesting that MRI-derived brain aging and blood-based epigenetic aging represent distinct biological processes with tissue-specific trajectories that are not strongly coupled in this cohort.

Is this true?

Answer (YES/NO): NO